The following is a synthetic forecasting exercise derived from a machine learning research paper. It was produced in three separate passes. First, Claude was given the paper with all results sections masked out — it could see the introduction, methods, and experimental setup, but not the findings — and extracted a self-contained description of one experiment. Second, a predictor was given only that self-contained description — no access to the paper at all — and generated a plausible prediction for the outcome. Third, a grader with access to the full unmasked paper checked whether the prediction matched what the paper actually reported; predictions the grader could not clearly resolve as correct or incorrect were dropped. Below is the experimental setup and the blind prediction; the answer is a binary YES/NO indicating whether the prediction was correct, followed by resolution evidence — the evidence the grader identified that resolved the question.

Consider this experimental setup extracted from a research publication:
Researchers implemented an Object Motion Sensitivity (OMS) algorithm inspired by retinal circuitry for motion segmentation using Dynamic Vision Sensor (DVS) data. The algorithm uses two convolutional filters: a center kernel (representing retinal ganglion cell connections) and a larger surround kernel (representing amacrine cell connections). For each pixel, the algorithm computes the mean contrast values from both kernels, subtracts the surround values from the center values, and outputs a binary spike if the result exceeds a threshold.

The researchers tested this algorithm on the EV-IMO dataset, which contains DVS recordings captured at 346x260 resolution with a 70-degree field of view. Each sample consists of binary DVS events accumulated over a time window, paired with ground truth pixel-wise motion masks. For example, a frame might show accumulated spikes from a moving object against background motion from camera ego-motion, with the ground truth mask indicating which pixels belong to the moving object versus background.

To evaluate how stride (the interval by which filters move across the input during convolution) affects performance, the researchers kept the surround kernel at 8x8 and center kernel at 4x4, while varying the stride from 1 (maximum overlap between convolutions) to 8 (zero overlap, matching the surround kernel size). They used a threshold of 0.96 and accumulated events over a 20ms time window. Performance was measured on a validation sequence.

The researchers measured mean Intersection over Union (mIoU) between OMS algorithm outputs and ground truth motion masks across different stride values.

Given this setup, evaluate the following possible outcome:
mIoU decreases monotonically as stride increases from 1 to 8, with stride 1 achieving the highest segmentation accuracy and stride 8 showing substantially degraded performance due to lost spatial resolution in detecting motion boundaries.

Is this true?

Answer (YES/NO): NO